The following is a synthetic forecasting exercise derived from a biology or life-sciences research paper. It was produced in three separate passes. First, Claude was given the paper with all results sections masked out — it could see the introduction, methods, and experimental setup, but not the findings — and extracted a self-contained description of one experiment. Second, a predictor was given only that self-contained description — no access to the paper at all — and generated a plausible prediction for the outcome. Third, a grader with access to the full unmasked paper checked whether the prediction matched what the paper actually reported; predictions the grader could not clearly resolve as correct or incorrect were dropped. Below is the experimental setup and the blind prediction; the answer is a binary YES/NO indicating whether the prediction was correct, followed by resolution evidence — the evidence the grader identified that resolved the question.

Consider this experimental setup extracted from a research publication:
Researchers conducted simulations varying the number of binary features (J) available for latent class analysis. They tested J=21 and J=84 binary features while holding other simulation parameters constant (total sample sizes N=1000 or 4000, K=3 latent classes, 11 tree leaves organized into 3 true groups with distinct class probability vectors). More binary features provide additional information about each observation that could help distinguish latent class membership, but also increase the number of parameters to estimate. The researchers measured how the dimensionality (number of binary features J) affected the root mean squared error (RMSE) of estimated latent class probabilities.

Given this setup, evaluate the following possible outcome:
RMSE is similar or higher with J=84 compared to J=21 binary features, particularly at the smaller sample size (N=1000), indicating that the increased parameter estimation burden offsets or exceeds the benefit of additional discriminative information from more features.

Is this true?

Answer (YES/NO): NO